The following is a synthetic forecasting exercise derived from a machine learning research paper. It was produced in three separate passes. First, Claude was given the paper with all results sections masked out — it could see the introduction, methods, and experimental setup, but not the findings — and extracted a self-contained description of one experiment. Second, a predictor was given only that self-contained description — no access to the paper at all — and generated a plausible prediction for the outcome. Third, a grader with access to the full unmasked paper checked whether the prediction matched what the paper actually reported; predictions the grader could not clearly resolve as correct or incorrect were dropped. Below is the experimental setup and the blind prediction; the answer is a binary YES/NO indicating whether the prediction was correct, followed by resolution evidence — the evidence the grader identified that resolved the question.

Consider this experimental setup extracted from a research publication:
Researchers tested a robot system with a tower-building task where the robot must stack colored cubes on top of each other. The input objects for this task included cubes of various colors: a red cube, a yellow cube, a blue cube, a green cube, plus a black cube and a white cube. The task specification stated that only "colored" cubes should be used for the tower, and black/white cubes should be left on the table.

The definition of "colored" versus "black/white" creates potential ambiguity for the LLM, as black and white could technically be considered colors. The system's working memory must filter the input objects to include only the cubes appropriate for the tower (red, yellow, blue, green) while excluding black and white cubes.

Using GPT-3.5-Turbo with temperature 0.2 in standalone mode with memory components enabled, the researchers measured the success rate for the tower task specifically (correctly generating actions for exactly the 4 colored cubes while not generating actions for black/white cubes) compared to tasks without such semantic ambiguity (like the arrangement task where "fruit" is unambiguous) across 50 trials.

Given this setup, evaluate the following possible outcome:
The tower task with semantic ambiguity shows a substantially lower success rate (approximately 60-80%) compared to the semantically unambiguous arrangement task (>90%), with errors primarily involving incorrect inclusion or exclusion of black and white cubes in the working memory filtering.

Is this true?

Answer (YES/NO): NO